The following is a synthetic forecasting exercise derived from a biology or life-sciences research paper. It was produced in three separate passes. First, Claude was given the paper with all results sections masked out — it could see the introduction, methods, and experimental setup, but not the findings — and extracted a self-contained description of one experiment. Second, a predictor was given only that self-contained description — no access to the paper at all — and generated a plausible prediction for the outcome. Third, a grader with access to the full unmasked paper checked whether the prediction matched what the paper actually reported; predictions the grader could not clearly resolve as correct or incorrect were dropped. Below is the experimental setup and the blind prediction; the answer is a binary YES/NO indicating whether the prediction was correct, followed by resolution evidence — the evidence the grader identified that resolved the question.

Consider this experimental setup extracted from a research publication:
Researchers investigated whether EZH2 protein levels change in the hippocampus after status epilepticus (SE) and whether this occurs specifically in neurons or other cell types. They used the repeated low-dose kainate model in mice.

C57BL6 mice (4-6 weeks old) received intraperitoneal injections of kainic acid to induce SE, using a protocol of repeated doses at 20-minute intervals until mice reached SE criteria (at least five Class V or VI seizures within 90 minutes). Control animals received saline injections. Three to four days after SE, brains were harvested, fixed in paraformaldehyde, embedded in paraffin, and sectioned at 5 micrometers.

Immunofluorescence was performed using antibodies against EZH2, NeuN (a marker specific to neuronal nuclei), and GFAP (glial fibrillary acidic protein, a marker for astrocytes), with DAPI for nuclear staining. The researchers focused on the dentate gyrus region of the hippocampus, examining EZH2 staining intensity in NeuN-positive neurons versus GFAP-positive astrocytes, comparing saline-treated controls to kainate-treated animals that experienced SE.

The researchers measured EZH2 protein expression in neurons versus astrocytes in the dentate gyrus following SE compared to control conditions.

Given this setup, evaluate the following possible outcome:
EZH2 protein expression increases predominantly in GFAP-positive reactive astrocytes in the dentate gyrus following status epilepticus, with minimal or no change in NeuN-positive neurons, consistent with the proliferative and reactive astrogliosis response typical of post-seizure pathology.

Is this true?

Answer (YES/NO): NO